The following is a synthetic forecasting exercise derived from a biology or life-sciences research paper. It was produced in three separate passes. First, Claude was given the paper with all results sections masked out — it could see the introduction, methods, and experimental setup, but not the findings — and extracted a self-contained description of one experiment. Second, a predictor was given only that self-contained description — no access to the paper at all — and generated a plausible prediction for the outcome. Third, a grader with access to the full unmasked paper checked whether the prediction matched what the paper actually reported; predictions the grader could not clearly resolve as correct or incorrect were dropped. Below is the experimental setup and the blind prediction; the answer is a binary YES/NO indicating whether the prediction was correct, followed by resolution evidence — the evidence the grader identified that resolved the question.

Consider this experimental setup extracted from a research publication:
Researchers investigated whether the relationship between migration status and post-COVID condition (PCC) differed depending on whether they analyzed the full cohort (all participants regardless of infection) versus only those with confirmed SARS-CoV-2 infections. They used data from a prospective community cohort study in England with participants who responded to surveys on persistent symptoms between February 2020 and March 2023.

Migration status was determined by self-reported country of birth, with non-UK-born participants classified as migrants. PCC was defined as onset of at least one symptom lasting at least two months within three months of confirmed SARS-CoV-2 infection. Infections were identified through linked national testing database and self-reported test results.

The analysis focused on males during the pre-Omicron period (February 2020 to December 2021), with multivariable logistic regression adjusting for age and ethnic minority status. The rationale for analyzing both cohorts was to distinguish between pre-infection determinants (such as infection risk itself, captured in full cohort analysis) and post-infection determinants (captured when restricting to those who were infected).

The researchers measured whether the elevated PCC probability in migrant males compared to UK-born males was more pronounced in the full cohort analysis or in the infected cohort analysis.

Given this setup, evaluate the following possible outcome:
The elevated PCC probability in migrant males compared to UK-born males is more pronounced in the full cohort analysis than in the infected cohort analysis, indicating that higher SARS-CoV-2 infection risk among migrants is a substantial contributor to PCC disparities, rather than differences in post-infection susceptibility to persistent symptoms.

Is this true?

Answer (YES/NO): YES